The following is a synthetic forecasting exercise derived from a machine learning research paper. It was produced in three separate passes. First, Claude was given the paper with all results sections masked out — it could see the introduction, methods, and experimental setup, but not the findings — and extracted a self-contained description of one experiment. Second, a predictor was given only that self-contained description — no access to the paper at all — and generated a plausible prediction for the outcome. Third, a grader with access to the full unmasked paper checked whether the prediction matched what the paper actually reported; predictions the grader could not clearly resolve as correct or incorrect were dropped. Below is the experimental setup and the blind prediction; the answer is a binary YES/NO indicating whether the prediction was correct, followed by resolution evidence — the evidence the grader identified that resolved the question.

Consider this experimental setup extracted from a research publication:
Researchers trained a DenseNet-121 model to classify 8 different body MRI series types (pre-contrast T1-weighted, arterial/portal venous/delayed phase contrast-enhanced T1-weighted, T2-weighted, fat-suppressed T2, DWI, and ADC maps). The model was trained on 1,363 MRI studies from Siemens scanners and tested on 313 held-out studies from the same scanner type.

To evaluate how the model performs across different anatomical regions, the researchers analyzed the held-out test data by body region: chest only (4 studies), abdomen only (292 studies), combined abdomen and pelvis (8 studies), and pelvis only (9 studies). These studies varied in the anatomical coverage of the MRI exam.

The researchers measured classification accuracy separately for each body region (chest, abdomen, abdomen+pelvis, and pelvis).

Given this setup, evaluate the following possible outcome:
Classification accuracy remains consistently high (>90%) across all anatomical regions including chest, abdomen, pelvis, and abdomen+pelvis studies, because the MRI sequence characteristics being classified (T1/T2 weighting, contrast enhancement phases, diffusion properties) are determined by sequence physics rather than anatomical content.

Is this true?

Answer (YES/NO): YES